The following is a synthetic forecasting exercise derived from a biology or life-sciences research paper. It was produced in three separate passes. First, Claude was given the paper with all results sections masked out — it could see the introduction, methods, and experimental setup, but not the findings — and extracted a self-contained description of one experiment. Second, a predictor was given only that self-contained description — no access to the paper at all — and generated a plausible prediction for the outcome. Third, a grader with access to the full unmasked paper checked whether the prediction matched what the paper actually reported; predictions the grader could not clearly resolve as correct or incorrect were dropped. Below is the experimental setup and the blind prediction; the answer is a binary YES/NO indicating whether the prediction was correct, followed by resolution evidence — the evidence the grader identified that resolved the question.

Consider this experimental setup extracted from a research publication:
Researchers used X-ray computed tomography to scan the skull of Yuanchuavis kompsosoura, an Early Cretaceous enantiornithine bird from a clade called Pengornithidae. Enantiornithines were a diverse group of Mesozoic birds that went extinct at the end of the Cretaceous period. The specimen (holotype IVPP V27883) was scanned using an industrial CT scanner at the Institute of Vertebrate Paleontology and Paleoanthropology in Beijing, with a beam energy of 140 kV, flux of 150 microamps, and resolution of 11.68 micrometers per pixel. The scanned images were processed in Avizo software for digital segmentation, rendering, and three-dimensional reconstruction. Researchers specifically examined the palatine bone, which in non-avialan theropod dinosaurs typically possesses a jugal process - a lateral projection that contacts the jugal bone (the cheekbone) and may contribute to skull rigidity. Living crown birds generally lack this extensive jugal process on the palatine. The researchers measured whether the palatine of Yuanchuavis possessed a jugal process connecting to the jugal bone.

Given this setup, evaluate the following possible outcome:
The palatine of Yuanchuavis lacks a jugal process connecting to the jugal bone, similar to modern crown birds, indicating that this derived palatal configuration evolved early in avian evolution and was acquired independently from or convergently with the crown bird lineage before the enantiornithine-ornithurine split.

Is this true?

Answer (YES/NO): YES